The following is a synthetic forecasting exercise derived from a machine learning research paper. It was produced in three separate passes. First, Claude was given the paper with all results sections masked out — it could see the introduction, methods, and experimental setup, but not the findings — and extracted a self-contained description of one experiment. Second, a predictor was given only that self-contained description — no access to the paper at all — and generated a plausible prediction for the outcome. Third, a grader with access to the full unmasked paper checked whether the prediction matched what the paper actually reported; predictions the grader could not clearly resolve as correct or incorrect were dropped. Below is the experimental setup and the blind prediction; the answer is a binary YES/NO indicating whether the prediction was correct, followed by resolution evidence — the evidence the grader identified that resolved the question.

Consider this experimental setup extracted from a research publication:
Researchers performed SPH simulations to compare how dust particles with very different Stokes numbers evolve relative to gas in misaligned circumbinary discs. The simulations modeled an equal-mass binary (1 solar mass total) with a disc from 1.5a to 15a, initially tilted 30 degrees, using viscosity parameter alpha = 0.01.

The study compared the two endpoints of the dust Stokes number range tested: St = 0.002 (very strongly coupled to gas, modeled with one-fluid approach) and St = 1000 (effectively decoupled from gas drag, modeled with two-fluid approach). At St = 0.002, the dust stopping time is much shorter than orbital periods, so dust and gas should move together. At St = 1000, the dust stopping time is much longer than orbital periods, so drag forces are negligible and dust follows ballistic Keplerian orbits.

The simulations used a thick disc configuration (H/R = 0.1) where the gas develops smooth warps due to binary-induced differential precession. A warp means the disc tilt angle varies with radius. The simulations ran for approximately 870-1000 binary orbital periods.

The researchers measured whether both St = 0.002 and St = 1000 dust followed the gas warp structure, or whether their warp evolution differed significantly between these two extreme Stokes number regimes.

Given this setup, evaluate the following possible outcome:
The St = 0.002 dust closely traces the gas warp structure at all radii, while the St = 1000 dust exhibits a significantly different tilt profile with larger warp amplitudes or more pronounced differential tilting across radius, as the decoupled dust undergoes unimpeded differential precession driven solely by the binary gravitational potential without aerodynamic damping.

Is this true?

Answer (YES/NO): YES